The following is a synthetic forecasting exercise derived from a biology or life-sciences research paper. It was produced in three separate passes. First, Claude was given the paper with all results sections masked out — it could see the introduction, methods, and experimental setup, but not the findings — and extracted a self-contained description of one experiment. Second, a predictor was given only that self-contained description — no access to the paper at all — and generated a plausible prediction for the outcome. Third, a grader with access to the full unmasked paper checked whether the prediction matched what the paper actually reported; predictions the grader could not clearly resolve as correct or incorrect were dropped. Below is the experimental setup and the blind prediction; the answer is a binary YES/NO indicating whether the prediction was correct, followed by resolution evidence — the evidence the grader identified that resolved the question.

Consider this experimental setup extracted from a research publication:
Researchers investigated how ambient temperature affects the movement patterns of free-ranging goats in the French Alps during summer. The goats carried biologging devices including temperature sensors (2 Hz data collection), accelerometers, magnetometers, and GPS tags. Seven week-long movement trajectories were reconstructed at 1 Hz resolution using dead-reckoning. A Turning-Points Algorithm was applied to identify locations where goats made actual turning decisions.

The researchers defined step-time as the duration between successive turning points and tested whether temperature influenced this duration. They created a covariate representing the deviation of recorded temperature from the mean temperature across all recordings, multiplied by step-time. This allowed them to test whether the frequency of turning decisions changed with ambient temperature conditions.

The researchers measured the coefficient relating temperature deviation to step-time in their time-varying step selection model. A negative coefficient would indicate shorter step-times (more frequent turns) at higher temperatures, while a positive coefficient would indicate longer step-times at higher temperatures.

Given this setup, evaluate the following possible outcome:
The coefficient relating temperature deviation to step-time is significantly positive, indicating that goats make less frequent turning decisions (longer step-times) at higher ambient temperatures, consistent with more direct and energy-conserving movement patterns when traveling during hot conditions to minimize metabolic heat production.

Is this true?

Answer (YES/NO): NO